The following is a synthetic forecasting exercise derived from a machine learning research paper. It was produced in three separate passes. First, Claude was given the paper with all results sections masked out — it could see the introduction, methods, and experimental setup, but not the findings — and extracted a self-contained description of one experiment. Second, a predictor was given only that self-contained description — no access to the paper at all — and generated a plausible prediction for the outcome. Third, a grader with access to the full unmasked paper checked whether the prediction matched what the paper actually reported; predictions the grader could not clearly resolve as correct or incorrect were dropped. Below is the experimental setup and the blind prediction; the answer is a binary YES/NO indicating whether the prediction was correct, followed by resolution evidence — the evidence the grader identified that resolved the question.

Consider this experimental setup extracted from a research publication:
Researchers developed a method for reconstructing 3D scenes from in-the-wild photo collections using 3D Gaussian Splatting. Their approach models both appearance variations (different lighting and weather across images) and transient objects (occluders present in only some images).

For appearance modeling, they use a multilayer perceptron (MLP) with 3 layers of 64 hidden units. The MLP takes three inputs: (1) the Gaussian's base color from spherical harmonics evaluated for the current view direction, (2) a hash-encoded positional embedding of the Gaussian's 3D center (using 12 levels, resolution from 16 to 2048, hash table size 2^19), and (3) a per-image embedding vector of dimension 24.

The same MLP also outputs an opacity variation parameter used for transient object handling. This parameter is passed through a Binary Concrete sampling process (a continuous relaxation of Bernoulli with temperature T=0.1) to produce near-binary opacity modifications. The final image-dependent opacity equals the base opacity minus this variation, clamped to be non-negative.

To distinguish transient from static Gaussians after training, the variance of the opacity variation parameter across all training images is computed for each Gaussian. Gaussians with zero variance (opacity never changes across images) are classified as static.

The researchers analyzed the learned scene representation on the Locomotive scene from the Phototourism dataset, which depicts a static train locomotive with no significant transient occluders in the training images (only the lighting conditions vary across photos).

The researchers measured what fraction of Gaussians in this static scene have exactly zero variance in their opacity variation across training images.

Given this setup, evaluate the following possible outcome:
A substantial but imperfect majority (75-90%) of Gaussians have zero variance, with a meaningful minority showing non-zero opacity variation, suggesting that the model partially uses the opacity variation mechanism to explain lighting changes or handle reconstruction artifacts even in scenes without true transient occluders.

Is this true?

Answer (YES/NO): NO